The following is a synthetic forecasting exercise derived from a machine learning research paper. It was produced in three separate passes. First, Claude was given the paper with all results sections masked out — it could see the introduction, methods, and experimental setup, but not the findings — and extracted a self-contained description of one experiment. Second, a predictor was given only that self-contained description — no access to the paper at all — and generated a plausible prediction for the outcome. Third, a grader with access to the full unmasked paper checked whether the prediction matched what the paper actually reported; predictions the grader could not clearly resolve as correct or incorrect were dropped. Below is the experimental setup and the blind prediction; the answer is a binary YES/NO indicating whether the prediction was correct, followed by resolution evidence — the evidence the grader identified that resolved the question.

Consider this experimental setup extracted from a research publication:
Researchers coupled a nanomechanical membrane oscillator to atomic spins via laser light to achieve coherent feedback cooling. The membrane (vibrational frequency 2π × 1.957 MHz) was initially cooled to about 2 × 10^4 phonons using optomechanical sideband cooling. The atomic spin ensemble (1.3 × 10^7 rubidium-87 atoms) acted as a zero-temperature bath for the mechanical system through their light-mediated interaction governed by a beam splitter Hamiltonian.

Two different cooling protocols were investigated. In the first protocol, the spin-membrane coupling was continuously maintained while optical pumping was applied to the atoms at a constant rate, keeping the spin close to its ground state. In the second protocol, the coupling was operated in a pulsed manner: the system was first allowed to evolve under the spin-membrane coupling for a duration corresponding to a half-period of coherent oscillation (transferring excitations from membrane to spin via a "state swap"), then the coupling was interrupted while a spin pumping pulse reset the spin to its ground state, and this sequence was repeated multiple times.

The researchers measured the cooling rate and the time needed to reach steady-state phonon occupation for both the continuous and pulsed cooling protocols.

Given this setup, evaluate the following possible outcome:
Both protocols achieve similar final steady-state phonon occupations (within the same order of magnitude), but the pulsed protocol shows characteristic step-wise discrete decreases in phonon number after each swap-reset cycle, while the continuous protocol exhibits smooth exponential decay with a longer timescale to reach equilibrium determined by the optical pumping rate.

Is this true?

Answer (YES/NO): NO